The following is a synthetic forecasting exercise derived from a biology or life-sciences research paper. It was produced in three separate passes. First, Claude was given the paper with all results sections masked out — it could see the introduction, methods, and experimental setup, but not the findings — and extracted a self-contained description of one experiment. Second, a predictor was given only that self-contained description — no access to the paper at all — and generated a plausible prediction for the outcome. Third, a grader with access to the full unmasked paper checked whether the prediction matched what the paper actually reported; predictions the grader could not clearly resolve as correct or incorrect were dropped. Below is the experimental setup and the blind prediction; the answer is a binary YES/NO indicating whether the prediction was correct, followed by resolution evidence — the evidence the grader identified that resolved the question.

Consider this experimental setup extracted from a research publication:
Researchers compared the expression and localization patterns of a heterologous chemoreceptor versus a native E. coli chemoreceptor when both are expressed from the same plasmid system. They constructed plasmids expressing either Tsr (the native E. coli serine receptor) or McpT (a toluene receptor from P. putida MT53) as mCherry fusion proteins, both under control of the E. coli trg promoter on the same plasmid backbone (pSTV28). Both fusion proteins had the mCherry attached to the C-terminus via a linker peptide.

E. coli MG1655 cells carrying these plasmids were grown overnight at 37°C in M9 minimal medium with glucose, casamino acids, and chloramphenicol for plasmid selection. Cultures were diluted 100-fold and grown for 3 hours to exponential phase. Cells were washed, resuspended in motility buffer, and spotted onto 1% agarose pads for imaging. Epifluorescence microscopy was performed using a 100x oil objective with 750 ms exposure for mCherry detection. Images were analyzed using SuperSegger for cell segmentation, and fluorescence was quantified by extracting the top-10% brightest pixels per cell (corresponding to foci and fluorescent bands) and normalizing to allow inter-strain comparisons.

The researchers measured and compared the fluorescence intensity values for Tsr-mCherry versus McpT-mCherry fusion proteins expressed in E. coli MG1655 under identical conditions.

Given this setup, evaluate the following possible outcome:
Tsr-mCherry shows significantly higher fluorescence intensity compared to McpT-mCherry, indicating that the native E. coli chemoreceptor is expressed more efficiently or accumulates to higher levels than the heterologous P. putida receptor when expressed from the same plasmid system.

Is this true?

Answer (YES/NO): YES